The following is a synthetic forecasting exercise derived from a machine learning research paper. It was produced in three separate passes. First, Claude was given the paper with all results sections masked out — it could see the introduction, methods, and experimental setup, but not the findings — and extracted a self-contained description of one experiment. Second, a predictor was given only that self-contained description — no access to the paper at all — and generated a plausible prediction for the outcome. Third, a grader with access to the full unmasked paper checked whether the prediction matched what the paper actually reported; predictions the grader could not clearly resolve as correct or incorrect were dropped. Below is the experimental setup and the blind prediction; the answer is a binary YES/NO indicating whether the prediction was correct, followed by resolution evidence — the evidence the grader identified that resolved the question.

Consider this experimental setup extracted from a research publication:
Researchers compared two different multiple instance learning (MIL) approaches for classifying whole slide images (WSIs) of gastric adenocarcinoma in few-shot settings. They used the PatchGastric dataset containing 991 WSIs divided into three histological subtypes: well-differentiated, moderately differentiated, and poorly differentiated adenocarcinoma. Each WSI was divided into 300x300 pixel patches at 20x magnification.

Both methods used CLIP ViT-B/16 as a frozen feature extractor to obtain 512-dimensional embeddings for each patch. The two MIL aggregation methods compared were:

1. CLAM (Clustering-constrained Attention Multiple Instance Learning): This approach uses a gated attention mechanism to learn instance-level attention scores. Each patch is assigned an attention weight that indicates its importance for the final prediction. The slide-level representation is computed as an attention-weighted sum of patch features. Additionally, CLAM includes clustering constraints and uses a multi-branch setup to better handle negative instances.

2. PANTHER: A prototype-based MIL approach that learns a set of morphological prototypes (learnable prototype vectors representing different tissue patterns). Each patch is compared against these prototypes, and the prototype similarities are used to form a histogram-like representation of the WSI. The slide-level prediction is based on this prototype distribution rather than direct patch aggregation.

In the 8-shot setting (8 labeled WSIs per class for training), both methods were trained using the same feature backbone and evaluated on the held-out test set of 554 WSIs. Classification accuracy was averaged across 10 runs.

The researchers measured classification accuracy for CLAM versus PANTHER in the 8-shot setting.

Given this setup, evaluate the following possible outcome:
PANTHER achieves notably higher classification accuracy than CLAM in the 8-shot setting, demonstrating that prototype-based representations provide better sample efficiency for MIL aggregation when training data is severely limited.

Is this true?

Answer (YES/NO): NO